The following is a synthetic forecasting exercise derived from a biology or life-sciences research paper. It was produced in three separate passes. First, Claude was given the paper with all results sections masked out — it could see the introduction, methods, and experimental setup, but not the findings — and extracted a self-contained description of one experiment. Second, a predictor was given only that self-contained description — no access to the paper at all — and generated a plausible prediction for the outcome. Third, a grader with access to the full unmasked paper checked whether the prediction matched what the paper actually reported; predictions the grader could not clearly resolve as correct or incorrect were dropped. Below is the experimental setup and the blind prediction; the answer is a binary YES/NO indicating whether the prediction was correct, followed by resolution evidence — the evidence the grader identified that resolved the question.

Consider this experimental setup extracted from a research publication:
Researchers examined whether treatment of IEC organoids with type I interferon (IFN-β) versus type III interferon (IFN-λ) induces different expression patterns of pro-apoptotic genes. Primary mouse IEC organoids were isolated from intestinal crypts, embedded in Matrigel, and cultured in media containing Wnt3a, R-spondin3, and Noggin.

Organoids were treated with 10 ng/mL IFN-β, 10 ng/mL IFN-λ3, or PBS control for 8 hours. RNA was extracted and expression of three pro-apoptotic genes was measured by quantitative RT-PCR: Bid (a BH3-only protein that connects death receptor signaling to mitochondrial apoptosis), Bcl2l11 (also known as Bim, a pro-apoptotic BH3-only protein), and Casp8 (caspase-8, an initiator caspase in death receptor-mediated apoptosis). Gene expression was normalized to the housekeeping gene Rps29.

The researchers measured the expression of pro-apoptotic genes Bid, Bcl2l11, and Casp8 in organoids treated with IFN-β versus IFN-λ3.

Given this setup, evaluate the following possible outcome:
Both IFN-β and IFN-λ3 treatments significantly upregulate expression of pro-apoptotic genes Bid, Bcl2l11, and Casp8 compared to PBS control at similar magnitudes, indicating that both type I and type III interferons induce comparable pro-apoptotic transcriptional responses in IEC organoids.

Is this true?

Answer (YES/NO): NO